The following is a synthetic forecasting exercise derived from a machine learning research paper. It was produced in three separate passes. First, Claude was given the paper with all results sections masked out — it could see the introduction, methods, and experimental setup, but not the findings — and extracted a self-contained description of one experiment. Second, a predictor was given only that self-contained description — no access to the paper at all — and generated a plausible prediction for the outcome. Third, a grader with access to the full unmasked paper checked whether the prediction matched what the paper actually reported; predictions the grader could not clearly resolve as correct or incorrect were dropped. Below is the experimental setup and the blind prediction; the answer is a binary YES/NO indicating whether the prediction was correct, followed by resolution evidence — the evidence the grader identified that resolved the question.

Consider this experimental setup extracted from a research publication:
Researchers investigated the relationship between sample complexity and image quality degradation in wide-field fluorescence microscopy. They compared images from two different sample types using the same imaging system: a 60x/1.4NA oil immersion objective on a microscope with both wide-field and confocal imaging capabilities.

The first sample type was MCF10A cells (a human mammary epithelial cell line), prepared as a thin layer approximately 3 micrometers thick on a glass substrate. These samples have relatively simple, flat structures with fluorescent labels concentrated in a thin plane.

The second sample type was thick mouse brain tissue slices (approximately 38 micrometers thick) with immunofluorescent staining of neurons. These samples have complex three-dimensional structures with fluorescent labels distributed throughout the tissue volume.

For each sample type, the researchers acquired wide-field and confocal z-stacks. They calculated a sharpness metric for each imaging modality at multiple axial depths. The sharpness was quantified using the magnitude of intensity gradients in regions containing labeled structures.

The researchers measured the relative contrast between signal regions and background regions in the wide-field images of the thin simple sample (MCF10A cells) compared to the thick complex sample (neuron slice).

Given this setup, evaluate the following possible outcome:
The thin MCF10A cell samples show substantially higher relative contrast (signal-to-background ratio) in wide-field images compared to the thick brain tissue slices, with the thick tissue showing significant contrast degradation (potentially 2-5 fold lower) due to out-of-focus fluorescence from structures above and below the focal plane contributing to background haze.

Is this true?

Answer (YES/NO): YES